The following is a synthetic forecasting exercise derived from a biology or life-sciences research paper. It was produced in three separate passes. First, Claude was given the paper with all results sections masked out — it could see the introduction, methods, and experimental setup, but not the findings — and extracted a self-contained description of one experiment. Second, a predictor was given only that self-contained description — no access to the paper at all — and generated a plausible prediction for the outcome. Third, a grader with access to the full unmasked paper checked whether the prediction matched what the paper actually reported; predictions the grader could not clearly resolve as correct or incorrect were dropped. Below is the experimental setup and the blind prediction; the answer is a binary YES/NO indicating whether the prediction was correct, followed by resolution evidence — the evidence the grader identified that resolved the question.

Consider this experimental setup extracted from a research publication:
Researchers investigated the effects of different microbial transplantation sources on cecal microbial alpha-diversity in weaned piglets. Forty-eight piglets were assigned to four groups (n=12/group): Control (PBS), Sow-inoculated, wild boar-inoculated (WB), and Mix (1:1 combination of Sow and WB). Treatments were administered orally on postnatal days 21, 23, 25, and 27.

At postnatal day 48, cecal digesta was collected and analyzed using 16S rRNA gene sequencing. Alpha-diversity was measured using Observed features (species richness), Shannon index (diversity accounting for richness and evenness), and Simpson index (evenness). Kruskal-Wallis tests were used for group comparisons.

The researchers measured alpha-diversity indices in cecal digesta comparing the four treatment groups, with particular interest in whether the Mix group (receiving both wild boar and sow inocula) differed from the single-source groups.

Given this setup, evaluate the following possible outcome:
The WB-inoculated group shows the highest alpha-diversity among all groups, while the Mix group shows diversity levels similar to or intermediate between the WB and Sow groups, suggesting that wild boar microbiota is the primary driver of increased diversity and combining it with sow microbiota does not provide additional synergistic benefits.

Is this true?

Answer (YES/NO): NO